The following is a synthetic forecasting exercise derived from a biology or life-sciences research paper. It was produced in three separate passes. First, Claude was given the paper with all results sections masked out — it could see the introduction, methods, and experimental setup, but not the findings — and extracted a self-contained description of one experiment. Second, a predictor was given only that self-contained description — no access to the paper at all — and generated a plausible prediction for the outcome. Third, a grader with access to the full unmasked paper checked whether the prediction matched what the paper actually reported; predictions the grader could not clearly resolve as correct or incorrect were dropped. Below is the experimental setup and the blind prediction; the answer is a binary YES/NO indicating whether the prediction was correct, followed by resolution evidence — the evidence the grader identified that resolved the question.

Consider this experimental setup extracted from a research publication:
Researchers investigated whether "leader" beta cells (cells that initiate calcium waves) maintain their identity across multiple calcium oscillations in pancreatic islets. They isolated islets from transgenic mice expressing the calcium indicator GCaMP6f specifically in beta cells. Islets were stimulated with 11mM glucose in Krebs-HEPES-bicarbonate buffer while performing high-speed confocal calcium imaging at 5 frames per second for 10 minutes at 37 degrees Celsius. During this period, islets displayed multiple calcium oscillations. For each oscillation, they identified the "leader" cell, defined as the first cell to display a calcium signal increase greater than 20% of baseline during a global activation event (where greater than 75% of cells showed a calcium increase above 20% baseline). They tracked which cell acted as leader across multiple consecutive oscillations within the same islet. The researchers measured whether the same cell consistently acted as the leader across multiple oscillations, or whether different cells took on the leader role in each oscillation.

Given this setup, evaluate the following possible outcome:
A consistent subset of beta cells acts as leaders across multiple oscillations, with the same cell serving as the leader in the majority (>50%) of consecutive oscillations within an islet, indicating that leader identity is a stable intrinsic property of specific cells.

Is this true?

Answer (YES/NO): YES